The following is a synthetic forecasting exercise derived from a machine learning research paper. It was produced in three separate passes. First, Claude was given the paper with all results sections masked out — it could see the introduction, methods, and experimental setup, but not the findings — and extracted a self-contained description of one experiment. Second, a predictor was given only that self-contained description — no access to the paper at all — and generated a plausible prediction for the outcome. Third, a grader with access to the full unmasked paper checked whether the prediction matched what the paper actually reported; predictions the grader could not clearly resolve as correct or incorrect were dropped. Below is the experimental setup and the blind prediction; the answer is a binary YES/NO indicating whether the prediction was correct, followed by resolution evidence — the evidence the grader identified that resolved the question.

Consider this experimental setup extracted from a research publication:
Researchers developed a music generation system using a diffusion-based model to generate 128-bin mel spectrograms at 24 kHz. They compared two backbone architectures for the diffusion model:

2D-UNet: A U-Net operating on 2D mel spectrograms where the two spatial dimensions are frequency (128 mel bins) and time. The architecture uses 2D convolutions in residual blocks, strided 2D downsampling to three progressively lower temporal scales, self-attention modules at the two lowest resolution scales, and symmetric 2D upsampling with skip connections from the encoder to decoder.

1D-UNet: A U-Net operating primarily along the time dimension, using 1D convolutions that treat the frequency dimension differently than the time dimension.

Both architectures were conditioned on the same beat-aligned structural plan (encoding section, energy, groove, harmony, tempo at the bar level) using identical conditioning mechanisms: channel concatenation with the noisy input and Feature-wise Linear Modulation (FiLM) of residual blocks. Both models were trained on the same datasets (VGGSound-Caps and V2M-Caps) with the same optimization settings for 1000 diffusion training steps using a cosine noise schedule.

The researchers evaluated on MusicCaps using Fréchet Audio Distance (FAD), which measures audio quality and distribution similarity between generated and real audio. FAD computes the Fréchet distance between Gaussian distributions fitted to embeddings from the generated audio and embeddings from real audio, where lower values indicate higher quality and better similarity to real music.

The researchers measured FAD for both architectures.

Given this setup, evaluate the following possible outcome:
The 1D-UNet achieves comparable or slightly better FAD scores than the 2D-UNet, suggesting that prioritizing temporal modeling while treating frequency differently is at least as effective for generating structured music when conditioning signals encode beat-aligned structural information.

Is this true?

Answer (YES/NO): NO